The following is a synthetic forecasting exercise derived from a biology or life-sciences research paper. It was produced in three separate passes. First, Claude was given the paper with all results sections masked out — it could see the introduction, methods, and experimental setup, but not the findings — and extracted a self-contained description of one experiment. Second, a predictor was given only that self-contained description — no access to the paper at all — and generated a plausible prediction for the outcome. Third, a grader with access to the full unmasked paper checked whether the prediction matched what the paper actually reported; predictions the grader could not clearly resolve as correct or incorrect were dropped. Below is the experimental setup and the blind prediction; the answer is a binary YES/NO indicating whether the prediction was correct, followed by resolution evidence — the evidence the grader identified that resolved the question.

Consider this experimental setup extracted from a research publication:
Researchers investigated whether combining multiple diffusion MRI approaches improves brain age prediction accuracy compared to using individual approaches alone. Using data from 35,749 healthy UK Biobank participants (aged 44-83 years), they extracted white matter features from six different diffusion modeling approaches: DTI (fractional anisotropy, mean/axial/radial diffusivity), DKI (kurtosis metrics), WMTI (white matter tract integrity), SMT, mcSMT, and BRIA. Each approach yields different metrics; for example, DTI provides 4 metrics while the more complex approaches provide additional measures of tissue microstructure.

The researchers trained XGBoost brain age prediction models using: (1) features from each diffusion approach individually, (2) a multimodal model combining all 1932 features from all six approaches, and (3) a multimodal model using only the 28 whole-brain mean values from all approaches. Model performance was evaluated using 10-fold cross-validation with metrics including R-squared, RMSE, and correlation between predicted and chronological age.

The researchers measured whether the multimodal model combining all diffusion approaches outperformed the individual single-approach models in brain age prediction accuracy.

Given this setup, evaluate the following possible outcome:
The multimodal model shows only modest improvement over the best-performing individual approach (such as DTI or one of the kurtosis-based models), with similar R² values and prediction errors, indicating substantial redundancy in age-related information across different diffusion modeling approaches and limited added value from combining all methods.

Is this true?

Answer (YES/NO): NO